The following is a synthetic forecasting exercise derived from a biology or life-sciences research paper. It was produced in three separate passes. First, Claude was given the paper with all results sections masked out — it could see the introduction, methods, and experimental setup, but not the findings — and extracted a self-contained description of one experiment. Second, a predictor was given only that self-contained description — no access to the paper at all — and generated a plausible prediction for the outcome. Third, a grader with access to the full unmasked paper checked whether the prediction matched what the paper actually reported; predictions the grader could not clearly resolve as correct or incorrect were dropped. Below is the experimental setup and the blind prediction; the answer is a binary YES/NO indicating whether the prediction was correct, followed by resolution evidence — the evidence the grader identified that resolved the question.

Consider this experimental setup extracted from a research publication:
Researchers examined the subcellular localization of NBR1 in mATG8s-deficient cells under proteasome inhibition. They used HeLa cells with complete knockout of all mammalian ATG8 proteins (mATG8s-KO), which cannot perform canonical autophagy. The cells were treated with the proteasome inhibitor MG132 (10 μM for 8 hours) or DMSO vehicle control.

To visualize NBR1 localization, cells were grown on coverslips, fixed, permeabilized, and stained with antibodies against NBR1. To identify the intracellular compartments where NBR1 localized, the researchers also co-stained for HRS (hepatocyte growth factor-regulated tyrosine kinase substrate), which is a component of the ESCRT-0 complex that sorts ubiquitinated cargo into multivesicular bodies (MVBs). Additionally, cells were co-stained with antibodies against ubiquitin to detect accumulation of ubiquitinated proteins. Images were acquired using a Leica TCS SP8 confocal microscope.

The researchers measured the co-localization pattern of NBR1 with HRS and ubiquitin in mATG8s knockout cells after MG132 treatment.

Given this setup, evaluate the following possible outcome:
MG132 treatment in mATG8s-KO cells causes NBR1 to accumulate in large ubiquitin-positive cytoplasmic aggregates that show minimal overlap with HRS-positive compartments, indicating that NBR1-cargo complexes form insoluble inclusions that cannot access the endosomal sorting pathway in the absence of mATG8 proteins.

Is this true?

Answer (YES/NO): NO